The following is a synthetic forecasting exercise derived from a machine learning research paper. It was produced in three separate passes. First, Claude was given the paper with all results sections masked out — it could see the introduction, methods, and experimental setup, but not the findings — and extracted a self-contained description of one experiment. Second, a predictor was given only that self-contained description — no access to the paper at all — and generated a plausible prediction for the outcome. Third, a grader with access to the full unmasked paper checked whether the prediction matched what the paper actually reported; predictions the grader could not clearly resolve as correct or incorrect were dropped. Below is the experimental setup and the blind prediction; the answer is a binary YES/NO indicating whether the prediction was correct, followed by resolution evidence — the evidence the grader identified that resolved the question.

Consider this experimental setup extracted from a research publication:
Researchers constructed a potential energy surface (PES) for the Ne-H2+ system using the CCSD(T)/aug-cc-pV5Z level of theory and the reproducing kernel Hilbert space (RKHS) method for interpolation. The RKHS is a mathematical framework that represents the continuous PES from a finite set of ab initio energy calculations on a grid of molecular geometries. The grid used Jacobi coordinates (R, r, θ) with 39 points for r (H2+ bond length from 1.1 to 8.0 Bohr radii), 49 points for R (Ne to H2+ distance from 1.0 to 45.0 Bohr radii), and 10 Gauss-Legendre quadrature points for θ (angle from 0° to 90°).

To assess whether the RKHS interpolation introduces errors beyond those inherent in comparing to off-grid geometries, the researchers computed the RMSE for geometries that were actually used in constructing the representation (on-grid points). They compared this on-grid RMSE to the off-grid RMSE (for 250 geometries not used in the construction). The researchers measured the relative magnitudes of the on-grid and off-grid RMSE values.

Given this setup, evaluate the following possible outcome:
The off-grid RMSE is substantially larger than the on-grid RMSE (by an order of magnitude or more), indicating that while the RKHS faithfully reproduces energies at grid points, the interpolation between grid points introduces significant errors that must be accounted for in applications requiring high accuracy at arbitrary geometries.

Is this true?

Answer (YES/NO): NO